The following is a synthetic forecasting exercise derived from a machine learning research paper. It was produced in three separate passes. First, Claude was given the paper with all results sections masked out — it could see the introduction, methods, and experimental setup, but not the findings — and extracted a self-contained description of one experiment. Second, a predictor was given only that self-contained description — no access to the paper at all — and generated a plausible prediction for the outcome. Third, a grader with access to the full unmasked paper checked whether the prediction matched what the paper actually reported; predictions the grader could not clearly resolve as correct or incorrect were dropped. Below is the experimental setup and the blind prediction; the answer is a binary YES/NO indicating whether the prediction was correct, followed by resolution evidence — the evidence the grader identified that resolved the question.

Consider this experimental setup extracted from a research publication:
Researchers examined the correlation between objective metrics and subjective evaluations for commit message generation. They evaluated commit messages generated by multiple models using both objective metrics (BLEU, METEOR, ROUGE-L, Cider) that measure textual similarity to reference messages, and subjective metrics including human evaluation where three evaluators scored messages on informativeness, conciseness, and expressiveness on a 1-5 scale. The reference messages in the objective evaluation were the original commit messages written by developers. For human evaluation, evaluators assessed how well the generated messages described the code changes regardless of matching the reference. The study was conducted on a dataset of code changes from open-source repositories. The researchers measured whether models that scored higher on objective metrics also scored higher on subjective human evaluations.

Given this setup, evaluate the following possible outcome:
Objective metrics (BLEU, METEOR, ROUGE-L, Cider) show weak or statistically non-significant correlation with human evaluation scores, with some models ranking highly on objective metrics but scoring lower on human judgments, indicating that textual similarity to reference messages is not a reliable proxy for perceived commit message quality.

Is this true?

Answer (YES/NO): YES